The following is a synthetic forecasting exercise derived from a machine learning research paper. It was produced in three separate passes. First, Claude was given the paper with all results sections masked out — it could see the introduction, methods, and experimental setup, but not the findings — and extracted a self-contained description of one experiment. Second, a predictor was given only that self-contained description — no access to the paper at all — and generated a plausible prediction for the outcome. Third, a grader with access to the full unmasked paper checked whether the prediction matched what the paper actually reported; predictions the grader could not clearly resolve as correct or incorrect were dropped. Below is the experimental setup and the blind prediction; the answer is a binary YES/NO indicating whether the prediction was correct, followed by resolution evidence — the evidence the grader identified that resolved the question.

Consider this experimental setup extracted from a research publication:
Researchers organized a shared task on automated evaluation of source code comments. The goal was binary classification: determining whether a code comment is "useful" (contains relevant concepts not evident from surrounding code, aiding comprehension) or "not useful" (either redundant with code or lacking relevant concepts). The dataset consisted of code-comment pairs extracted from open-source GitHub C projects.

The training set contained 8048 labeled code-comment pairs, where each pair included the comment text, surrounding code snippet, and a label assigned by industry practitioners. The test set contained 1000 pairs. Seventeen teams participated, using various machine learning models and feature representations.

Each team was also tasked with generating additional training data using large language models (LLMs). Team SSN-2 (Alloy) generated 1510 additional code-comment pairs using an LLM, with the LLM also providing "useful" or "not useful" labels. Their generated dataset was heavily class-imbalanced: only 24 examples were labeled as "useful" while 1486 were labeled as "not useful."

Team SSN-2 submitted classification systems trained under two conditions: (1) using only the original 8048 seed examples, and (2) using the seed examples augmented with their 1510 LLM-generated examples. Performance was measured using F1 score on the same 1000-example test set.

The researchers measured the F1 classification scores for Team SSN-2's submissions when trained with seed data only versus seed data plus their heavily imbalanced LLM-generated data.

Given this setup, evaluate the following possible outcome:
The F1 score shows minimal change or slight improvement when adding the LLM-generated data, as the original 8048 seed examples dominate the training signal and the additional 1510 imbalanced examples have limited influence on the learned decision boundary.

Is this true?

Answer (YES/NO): NO